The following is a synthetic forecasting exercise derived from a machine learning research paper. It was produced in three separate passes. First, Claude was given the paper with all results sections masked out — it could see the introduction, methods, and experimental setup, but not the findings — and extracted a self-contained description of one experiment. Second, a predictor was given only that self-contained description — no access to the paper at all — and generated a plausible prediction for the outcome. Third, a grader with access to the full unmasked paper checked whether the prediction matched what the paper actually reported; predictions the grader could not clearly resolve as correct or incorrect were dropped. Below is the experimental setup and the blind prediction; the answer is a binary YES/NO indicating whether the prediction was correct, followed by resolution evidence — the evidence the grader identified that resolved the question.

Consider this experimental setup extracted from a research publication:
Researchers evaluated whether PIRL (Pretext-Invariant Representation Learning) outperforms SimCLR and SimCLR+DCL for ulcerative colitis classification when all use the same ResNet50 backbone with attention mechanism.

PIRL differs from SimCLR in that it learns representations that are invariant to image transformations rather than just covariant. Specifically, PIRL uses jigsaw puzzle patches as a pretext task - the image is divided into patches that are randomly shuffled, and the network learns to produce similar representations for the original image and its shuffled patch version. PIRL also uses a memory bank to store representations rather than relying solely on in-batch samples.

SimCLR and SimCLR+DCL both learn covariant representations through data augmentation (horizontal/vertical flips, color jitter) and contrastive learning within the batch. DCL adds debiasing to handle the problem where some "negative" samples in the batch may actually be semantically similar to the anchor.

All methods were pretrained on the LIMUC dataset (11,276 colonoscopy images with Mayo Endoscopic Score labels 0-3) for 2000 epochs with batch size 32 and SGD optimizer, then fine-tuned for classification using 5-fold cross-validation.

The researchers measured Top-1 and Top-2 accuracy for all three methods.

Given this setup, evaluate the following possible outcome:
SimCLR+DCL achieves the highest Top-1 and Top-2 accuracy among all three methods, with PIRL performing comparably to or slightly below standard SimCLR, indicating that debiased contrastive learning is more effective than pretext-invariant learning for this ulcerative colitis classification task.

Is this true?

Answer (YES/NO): NO